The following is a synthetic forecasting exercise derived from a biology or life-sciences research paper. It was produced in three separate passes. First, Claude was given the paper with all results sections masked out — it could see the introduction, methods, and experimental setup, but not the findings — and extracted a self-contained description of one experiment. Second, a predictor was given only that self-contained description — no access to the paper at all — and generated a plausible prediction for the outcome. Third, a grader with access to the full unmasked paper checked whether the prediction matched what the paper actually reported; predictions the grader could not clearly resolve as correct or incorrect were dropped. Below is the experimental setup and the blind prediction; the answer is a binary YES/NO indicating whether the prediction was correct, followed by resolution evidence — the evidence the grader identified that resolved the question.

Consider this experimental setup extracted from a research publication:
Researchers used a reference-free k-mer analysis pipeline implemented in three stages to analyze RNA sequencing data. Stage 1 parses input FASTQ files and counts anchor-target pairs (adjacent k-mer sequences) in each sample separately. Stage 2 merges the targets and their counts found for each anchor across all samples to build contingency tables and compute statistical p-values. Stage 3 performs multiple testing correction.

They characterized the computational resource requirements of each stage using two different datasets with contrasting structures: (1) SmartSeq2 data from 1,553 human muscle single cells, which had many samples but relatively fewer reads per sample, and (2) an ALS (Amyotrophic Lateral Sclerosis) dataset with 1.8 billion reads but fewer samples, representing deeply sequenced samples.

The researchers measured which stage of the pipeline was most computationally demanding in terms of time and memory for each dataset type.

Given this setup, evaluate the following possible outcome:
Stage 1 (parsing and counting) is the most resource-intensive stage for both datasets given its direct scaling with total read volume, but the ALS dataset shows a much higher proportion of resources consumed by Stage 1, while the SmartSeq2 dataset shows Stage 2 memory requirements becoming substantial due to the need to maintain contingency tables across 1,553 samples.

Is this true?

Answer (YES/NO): NO